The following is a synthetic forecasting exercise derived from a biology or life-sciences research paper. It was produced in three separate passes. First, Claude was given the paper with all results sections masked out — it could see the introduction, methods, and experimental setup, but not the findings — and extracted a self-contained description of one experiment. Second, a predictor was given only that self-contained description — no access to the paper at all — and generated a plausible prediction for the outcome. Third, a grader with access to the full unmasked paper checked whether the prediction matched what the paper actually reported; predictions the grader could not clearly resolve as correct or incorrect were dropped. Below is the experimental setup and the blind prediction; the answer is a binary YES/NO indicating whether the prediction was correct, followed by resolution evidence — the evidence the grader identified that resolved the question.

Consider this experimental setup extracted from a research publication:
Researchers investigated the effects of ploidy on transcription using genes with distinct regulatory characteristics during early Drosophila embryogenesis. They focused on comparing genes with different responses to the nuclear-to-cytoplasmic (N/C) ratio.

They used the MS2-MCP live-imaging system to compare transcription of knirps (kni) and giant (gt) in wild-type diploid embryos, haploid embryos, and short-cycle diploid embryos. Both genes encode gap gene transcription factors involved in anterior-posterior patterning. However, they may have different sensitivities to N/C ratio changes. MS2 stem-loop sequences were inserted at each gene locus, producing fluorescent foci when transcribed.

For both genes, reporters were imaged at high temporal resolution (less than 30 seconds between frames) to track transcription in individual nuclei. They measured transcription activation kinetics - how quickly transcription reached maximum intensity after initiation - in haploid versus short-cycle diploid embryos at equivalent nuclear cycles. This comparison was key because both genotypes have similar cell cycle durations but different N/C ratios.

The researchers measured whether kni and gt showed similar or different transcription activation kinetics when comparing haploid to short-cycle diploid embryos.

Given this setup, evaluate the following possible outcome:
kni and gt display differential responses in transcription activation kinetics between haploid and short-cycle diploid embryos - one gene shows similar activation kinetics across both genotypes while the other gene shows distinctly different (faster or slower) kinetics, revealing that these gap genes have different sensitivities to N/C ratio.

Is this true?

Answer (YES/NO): YES